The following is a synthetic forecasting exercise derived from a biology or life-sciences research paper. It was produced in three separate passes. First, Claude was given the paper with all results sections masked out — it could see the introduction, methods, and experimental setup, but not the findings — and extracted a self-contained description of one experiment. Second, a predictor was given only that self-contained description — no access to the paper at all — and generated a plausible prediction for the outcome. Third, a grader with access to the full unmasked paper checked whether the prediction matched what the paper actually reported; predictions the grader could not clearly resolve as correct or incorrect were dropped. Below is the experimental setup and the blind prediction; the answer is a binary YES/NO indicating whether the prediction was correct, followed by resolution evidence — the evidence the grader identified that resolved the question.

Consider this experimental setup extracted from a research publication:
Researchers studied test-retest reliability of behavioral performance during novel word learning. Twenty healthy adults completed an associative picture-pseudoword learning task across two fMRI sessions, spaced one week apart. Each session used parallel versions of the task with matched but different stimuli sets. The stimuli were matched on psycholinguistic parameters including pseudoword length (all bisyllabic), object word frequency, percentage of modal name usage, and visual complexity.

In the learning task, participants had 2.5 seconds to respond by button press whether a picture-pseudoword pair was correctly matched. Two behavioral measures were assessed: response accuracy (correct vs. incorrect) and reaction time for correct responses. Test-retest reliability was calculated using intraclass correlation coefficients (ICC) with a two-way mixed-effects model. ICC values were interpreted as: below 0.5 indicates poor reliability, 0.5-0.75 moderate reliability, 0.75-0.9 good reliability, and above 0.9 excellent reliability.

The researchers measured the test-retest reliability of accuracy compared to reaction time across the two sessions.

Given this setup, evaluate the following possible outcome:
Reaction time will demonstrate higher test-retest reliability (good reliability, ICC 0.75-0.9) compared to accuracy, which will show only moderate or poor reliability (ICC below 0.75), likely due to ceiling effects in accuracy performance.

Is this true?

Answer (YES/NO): NO